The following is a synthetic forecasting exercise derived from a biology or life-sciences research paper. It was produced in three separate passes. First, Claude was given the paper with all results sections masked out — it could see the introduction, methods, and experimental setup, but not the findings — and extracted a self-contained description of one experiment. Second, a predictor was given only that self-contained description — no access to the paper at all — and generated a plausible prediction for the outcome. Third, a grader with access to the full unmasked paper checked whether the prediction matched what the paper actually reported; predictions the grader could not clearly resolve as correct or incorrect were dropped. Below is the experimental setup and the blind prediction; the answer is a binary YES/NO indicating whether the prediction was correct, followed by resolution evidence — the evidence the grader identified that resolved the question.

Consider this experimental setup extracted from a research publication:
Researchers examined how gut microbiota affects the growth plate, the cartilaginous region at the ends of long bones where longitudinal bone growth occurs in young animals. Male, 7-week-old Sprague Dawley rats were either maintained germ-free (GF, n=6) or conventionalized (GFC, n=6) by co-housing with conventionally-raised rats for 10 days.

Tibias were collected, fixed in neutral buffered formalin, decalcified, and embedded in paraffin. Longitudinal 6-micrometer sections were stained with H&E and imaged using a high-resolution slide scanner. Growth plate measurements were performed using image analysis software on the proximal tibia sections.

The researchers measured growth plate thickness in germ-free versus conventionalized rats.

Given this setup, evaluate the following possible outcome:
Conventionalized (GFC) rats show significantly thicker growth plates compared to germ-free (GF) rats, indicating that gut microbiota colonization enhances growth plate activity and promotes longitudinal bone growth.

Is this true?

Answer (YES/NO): YES